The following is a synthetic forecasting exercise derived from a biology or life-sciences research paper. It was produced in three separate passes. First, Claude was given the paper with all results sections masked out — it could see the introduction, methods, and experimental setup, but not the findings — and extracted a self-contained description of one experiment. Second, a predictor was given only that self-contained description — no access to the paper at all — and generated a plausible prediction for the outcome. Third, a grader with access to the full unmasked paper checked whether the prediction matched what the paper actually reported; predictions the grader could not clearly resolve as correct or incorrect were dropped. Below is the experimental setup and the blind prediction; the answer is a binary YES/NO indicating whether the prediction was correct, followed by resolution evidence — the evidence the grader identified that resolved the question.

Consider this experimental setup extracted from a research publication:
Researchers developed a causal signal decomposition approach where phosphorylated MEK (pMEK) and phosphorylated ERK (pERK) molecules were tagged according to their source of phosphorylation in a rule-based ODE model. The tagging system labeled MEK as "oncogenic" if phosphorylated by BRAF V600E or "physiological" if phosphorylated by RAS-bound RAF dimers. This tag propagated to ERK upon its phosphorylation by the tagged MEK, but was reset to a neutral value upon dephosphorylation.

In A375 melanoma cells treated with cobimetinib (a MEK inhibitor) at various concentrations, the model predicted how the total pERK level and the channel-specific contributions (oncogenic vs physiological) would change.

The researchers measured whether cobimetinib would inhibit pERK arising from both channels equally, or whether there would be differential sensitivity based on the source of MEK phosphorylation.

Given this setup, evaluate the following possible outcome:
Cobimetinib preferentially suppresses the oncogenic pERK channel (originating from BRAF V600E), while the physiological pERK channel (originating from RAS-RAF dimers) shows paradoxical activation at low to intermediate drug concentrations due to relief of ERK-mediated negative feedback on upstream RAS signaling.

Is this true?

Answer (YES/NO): YES